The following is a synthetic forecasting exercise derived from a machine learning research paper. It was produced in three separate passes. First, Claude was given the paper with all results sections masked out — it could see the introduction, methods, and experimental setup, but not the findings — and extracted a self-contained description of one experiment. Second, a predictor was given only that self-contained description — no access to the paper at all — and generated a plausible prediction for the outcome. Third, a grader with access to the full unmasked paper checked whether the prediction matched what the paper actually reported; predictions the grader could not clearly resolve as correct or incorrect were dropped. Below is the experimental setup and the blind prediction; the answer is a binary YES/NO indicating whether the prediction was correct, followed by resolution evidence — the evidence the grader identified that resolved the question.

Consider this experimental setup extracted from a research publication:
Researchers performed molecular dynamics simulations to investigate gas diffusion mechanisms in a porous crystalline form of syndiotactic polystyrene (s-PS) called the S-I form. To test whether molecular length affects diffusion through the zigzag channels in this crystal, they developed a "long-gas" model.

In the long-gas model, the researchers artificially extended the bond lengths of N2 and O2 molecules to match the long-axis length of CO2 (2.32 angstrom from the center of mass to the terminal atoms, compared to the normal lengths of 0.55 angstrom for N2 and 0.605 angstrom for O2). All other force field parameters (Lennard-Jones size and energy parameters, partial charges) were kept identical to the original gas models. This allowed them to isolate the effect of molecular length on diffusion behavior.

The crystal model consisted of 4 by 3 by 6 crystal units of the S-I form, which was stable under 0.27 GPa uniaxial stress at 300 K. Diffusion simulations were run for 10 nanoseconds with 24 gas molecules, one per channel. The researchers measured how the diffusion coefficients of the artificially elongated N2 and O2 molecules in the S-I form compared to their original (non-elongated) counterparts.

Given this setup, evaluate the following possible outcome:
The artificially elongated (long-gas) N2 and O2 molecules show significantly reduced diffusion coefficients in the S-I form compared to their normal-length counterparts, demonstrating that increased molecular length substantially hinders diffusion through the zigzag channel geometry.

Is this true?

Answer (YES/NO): NO